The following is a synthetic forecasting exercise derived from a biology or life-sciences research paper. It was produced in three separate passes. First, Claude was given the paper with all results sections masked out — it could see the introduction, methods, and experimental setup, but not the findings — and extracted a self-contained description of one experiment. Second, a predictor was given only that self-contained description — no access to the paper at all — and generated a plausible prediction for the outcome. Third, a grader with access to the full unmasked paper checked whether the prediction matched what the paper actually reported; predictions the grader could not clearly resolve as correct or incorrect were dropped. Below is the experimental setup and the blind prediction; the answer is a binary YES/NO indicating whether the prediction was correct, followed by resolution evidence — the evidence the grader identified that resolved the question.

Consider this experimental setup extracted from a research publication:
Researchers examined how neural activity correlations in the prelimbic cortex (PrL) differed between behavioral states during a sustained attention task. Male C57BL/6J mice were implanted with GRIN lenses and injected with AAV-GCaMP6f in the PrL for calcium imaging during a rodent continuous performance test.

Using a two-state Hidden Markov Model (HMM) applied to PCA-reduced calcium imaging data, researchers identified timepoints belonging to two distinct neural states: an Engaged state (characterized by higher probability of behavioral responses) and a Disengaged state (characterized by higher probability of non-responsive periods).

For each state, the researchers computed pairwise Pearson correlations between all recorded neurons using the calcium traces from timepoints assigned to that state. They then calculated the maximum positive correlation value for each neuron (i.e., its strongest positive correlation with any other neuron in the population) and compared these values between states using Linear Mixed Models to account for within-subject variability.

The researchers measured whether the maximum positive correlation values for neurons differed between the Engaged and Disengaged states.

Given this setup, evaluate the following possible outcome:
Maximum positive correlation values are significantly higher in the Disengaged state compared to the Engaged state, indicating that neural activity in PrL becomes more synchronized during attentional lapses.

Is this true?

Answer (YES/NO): YES